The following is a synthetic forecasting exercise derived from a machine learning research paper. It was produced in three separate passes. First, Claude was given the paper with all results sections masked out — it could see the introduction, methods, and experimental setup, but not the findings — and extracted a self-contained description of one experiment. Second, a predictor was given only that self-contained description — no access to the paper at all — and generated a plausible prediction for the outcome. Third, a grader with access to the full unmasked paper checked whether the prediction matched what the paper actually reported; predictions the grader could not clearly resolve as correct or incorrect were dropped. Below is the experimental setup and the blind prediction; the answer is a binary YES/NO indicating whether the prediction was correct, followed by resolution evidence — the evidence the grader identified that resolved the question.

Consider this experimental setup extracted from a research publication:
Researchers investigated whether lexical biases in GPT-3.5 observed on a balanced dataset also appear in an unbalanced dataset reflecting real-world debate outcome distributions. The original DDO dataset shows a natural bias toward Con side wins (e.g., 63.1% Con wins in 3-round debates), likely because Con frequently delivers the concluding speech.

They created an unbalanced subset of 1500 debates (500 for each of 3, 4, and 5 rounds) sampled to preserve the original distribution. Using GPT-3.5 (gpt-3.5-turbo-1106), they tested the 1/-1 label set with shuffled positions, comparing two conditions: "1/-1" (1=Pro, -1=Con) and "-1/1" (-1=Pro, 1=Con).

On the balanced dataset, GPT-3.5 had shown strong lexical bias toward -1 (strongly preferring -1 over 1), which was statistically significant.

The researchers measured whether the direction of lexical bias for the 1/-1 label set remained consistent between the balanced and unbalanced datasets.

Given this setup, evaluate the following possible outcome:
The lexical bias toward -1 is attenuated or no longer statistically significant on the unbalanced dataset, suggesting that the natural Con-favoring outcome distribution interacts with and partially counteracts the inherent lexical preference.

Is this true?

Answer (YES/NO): NO